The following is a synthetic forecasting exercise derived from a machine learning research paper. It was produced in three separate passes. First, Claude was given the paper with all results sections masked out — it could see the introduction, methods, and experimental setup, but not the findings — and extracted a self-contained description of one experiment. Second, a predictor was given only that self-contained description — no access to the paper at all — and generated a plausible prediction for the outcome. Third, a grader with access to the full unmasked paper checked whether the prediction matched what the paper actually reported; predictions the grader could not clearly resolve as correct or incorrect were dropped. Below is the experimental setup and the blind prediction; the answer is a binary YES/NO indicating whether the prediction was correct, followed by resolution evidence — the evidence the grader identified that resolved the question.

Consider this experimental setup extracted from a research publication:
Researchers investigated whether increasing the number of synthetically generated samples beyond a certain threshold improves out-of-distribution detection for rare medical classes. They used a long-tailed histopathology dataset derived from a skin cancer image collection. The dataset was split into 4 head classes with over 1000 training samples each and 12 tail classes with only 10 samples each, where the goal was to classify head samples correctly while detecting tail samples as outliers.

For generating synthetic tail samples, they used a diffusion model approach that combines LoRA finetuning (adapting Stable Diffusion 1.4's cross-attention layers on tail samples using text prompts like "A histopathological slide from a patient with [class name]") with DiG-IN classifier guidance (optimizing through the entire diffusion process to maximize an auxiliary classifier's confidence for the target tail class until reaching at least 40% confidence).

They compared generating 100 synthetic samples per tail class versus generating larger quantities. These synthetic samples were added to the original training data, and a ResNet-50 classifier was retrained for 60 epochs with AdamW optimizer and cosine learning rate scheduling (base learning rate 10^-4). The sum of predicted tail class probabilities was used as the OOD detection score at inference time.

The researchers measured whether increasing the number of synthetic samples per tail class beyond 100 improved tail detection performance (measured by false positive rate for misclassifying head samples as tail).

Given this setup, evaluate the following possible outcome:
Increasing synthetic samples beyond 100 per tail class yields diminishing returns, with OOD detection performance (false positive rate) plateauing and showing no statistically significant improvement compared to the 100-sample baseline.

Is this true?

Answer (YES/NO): YES